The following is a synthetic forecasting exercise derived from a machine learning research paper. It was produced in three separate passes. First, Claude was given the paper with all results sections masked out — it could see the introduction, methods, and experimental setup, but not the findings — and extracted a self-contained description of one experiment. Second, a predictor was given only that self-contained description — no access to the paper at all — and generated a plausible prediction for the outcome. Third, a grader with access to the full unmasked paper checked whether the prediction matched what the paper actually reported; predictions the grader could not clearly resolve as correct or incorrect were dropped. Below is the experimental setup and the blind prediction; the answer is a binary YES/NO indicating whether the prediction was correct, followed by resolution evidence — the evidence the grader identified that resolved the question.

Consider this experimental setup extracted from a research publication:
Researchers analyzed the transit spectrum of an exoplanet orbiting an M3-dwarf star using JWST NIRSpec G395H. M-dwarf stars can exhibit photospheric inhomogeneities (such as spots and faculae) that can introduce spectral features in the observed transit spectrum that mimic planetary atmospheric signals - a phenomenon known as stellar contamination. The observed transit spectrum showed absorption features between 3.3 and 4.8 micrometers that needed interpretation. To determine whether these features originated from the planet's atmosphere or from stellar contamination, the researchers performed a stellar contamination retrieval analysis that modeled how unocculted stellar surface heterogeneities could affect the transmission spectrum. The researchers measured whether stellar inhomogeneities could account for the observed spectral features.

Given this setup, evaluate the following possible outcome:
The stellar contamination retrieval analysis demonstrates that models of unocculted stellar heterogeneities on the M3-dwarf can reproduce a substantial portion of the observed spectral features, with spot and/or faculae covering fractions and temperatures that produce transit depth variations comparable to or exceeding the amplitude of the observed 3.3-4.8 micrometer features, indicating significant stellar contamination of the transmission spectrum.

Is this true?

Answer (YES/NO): NO